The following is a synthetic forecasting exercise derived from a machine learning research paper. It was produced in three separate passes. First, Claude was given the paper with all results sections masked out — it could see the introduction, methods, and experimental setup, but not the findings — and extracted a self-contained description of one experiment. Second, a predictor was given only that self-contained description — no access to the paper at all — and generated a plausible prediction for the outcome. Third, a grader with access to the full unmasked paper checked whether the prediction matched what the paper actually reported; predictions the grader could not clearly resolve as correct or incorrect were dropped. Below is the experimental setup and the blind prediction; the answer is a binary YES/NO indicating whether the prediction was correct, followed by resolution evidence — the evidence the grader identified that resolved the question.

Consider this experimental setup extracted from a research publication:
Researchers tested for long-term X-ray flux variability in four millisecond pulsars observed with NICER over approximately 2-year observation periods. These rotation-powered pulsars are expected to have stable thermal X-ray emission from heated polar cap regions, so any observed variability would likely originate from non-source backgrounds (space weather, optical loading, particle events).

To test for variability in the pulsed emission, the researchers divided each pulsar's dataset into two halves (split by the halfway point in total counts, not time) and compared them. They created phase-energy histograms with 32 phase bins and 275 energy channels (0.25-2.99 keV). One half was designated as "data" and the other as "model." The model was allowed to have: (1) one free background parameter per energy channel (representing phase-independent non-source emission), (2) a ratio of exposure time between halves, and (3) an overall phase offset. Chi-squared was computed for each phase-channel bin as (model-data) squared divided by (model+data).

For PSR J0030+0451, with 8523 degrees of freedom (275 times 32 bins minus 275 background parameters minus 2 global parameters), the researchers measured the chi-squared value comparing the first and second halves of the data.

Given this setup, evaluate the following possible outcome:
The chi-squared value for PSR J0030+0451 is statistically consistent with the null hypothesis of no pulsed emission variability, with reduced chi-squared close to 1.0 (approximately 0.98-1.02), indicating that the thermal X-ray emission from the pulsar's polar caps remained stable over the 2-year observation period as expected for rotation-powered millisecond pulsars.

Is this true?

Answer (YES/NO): NO